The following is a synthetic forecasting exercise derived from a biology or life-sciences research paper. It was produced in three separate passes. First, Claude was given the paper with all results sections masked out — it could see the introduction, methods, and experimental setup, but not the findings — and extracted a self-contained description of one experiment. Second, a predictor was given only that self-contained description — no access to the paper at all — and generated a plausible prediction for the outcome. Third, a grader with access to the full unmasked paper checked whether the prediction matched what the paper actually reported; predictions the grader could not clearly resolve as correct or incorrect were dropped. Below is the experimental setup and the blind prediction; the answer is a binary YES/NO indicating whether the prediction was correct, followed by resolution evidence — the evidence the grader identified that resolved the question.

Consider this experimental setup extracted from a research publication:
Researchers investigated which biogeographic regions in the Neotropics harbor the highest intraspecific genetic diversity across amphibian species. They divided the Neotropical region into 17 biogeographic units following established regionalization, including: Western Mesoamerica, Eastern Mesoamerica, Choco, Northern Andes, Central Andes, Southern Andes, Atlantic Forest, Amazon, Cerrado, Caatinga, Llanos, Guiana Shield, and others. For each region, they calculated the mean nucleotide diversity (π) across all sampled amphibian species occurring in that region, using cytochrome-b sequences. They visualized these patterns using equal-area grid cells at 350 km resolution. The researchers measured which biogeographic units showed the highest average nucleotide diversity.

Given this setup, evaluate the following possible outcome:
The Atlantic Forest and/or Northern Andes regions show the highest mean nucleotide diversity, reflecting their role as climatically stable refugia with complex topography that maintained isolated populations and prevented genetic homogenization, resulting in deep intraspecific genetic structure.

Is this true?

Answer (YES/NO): YES